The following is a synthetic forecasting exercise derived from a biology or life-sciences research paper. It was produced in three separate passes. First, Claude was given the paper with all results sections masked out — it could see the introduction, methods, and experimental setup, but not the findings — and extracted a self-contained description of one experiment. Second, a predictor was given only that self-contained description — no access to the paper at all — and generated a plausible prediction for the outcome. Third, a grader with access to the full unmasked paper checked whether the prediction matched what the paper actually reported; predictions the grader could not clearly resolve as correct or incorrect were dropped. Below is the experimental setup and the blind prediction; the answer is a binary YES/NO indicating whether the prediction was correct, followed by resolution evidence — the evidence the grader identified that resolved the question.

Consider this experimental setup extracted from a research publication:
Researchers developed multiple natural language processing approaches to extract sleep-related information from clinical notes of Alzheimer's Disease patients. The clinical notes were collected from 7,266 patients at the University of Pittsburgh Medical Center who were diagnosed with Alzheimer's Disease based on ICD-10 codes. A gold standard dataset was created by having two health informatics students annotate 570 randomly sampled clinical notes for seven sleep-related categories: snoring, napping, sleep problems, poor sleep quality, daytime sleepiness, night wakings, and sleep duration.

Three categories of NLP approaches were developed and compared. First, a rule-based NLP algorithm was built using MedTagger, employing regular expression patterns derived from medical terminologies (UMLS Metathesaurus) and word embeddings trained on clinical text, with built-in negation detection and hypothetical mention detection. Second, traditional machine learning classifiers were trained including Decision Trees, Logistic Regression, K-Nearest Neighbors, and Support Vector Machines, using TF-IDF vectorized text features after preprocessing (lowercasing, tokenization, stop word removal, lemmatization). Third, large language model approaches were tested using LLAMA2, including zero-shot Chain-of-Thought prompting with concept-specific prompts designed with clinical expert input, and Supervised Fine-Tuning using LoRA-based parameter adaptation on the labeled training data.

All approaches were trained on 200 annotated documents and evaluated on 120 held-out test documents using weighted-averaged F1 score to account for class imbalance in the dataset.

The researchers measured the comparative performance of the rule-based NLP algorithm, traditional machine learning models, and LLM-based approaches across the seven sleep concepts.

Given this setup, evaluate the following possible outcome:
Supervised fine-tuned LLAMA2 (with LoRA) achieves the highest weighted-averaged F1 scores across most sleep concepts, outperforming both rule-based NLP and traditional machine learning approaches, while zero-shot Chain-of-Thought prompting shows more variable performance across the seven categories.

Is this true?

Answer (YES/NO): NO